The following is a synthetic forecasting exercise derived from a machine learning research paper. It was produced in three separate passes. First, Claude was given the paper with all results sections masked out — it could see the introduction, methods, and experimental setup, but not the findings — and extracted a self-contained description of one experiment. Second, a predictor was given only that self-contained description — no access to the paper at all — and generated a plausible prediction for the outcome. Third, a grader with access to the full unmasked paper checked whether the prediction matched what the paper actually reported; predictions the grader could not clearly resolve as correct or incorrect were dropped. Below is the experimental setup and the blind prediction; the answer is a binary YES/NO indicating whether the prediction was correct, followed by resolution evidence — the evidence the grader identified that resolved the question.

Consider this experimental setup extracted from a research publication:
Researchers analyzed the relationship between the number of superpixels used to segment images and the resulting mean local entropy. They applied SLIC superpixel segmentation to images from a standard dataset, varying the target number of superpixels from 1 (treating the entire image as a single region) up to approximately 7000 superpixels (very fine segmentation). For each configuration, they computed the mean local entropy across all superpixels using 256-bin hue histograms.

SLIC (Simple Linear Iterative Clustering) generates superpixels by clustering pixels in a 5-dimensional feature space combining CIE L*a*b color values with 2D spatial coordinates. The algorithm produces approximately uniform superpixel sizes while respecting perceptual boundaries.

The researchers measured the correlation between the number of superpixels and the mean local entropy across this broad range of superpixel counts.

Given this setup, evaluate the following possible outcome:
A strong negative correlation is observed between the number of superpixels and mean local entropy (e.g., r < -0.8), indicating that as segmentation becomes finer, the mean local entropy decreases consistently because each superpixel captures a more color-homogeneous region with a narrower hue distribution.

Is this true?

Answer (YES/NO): YES